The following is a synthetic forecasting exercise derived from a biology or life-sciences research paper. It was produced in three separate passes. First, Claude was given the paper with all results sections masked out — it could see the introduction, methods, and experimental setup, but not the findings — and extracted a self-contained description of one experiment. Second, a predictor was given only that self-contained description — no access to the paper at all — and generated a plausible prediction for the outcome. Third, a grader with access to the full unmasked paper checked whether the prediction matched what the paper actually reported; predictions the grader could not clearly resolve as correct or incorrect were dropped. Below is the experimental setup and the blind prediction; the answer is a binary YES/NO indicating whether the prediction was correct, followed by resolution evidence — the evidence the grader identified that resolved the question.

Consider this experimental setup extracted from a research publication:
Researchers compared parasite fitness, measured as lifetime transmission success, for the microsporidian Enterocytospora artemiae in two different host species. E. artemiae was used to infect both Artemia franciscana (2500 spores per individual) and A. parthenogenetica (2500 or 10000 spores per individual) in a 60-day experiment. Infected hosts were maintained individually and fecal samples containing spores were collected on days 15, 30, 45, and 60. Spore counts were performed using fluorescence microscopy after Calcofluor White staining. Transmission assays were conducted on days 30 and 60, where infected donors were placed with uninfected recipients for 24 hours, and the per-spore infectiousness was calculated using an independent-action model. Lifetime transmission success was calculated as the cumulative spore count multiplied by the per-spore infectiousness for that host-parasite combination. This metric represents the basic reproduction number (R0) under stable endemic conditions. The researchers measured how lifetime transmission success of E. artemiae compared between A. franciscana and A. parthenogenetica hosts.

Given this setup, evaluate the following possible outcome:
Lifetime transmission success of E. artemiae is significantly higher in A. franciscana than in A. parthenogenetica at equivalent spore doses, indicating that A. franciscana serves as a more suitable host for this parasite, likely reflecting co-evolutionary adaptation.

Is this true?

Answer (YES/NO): YES